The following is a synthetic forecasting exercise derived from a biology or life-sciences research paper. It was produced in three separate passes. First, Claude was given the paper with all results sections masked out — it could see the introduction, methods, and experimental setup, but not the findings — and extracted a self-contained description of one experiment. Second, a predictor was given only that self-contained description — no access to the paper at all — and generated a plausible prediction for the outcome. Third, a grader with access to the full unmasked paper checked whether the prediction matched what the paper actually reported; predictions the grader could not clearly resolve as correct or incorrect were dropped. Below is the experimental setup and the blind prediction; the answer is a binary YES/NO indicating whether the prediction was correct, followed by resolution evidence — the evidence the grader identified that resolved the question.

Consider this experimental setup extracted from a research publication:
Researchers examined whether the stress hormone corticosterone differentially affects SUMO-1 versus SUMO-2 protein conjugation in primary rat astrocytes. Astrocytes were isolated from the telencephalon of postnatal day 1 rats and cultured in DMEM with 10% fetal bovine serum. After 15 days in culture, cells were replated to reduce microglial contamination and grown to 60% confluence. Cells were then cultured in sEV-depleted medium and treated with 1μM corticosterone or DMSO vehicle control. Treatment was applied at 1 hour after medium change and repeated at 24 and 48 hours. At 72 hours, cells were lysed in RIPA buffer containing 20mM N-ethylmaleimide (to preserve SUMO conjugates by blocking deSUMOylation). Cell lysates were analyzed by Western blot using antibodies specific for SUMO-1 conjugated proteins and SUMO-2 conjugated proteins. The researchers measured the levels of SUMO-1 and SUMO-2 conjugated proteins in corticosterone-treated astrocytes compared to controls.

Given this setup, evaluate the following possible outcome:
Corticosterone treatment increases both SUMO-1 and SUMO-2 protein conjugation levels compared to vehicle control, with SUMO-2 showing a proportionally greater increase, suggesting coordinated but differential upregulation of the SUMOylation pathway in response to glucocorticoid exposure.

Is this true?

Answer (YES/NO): NO